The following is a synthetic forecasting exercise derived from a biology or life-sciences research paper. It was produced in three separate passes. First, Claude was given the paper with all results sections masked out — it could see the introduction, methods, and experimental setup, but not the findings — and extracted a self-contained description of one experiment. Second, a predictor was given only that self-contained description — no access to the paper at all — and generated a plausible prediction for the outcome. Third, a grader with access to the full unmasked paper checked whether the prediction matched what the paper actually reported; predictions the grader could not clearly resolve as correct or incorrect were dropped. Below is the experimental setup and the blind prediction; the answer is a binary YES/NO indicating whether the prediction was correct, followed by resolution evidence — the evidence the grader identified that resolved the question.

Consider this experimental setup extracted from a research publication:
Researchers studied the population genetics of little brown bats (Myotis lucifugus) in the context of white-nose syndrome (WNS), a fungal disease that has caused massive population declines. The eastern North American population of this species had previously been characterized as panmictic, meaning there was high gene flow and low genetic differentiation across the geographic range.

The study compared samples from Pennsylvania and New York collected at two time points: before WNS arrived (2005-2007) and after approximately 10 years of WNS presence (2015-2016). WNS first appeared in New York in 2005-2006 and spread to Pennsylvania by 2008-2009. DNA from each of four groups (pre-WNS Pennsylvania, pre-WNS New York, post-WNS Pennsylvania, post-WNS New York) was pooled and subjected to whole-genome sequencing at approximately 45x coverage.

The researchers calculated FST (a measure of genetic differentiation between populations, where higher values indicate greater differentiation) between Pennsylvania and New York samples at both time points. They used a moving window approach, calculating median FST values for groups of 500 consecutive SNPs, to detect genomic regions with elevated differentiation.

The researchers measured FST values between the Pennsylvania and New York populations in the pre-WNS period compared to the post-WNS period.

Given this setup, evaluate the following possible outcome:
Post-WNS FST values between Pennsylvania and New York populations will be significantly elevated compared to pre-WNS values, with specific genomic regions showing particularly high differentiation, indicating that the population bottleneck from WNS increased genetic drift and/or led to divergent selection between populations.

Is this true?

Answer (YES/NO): NO